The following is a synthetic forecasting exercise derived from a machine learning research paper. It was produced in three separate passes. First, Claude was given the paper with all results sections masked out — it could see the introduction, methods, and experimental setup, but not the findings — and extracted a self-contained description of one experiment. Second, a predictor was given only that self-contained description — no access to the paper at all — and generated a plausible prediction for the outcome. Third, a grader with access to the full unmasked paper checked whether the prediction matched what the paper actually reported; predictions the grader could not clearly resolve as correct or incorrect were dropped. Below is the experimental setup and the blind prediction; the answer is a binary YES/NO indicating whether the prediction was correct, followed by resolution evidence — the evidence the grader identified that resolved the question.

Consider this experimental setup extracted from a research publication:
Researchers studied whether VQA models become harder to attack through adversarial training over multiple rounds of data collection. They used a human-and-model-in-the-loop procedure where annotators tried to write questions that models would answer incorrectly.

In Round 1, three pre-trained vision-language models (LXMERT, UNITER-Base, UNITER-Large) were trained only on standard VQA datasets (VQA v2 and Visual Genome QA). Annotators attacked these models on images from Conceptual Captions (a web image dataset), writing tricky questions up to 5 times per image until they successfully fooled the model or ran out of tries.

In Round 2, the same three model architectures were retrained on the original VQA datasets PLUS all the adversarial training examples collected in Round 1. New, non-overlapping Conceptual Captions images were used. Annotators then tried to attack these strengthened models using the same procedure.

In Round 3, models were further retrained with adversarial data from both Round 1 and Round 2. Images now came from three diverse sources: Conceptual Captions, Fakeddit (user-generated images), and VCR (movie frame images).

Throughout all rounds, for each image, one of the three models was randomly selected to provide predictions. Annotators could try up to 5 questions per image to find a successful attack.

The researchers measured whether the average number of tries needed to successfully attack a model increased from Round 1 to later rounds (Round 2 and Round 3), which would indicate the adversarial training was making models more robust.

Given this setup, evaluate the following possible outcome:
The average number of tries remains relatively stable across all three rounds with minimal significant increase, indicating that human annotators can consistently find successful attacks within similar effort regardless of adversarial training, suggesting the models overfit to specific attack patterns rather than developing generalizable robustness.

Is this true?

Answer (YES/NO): YES